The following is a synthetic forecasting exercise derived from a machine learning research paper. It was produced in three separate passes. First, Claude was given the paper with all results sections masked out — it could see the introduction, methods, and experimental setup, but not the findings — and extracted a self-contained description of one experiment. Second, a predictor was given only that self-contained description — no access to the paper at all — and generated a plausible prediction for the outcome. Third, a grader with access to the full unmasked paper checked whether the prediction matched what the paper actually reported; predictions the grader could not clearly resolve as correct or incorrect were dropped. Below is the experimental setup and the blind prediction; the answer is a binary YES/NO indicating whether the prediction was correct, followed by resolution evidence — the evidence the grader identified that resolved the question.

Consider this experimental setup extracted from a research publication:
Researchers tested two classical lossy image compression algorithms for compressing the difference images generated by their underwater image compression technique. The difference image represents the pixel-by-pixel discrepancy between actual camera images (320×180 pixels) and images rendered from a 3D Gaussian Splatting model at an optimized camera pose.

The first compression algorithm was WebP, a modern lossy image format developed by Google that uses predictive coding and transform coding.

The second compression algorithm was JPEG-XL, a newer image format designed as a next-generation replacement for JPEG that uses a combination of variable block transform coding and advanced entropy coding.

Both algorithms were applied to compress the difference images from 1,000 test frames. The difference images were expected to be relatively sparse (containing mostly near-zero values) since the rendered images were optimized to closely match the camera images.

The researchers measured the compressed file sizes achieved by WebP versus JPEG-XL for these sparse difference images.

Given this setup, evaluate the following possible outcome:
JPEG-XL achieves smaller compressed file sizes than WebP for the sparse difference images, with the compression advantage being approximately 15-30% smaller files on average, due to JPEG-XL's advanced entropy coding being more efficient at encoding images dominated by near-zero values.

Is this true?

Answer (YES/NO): NO